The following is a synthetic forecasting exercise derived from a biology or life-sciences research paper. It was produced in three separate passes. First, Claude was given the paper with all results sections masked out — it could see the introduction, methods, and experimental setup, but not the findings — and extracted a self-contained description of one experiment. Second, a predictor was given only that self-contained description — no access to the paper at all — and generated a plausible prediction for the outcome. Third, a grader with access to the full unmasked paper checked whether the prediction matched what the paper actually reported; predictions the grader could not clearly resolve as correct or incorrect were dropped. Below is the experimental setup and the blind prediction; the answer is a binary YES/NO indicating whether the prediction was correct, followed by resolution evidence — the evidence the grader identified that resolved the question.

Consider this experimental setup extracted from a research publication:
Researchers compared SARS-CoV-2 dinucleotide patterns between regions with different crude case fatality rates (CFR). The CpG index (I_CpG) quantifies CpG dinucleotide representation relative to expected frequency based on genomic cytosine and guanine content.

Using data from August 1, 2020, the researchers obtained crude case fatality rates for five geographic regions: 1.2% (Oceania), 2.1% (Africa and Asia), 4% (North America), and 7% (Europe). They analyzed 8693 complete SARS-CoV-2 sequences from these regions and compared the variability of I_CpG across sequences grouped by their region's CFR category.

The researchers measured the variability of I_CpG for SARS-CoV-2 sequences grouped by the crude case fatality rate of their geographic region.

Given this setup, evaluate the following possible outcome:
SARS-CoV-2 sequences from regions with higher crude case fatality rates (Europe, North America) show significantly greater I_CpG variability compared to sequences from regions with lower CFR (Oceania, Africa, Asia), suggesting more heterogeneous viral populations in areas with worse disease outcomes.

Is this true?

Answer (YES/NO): NO